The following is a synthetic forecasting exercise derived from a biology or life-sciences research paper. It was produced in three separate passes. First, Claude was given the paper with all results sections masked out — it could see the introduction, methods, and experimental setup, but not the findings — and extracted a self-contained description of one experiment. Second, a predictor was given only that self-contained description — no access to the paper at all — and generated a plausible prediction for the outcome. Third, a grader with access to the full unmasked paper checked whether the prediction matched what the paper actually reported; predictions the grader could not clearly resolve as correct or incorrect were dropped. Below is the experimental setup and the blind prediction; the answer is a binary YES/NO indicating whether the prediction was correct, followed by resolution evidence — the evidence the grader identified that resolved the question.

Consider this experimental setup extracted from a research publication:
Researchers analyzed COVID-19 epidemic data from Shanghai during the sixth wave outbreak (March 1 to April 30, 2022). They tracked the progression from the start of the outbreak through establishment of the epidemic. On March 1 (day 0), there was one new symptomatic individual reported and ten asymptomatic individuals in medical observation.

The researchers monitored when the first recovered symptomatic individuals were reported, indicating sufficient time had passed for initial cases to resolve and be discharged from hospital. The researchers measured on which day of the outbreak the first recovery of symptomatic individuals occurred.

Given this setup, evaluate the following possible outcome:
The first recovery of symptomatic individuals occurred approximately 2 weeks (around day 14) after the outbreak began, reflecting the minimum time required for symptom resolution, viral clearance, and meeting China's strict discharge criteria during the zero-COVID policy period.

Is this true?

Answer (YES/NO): NO